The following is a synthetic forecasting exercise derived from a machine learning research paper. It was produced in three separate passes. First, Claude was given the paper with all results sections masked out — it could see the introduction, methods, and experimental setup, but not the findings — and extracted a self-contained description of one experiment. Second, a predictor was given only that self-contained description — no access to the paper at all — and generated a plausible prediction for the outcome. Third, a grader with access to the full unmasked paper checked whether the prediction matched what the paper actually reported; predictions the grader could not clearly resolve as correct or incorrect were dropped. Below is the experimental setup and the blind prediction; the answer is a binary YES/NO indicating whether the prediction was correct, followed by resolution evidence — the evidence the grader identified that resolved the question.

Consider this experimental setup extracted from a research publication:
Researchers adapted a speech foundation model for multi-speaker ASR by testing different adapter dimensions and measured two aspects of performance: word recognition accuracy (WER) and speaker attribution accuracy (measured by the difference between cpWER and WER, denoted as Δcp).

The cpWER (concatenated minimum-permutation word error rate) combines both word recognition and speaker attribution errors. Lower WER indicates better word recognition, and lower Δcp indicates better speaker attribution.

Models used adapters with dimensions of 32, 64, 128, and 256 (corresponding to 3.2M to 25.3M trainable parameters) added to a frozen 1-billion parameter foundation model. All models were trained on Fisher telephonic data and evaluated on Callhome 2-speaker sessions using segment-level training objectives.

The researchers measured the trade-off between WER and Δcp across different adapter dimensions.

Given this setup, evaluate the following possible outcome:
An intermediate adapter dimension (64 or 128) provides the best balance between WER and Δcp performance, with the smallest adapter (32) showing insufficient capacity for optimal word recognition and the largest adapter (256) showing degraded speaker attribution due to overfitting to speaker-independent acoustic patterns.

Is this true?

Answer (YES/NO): NO